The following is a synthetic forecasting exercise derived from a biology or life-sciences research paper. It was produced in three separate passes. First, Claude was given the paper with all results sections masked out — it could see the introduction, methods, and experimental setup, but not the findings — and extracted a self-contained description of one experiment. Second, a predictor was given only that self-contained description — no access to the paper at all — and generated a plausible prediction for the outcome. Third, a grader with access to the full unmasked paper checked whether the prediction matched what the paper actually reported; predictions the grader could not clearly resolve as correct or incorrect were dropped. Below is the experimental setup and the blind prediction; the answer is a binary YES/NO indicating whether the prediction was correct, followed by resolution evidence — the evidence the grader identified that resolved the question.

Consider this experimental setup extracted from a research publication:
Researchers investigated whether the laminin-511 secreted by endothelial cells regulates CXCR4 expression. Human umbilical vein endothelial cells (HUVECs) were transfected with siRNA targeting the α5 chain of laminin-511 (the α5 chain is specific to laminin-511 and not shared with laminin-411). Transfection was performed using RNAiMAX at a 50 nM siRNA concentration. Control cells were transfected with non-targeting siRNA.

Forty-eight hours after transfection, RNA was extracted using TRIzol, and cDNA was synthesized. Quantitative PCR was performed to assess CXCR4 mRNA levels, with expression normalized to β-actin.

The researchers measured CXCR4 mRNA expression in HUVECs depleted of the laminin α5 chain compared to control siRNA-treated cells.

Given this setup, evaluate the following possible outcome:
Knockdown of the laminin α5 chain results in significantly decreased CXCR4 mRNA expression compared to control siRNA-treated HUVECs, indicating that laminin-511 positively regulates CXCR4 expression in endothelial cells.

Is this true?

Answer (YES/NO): YES